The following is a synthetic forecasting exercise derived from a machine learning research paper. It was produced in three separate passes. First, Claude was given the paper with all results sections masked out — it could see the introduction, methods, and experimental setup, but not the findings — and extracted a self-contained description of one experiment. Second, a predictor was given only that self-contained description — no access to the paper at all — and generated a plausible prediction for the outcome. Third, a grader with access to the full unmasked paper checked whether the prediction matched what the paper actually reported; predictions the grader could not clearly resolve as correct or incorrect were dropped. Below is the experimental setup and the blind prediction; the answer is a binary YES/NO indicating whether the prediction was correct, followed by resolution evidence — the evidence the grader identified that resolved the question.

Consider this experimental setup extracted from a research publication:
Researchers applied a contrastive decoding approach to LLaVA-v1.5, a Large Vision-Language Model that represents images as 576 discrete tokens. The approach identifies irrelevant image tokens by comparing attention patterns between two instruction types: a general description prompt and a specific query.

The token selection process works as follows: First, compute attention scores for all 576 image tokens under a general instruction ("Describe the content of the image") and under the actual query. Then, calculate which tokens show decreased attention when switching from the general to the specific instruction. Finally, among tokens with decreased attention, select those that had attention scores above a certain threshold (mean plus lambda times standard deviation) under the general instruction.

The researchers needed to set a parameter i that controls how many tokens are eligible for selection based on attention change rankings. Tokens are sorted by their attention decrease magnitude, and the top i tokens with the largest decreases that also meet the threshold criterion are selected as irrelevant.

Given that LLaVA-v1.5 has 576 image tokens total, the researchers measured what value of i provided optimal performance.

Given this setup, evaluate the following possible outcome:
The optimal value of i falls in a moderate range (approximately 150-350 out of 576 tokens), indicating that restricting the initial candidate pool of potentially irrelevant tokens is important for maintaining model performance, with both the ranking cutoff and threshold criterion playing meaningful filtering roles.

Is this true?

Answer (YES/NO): YES